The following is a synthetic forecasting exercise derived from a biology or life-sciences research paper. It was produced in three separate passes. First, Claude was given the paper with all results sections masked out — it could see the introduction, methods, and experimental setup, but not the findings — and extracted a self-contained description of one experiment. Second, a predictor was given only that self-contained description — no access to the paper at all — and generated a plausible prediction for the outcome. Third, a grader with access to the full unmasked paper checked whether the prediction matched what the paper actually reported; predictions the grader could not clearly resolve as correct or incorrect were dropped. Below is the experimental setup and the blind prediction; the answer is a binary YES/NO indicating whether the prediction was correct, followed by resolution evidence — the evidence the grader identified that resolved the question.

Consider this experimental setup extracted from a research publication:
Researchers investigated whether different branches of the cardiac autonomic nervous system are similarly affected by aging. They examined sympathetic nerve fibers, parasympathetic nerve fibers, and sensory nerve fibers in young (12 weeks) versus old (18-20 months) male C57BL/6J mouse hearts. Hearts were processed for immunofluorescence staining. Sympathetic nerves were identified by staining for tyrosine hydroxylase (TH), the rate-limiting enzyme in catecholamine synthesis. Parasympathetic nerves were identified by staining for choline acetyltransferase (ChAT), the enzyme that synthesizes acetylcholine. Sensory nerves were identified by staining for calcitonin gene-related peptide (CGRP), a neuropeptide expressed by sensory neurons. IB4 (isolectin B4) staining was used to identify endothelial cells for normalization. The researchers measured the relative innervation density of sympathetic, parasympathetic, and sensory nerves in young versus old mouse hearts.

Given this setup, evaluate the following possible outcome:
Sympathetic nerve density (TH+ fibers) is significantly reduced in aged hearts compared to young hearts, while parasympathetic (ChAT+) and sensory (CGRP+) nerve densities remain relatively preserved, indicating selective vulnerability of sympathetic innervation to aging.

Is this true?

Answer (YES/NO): NO